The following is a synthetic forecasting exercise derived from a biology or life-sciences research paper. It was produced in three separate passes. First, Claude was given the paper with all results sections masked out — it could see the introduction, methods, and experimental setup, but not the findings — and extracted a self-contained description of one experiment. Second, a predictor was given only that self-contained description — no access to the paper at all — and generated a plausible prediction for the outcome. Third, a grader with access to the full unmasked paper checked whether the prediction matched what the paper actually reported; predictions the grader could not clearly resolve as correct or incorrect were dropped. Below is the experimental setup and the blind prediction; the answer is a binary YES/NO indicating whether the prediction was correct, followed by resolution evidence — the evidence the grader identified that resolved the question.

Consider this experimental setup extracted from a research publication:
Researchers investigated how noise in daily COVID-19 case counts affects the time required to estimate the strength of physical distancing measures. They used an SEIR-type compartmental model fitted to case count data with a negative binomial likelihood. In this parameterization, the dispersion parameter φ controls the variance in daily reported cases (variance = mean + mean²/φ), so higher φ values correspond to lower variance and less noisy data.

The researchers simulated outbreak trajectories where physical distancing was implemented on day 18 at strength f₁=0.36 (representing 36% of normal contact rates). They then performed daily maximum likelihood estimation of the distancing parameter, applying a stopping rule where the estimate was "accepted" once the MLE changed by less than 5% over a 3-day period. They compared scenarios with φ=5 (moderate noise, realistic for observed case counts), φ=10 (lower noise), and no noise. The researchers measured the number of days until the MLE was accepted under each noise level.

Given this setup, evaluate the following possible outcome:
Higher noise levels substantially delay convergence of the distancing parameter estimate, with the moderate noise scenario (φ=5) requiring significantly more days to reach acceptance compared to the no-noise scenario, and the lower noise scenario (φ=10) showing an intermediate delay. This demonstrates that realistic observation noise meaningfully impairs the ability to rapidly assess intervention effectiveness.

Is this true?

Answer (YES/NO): YES